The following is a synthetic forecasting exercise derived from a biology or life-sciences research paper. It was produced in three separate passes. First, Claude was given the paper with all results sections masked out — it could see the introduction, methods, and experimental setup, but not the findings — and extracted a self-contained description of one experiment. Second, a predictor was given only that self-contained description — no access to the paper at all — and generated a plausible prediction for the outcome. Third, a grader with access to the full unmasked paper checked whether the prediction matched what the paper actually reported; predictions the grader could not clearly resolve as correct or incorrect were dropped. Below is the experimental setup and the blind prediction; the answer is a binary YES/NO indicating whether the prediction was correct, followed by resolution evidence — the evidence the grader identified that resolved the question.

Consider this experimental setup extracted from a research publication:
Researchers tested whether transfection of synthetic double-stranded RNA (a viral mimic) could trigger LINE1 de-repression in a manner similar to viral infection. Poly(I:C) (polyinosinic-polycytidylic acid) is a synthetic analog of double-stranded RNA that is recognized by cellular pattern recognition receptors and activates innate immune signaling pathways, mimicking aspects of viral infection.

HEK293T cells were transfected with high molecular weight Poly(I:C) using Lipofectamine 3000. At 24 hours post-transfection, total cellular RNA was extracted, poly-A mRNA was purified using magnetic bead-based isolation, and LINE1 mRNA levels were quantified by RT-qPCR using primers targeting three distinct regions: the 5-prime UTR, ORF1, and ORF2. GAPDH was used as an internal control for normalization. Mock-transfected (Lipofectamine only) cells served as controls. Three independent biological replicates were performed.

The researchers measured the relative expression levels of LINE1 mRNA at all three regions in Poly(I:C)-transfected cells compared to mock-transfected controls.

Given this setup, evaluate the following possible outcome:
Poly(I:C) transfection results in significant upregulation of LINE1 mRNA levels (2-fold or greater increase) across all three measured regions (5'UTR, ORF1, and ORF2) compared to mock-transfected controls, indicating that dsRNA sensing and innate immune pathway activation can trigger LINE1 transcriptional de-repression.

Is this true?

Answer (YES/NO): NO